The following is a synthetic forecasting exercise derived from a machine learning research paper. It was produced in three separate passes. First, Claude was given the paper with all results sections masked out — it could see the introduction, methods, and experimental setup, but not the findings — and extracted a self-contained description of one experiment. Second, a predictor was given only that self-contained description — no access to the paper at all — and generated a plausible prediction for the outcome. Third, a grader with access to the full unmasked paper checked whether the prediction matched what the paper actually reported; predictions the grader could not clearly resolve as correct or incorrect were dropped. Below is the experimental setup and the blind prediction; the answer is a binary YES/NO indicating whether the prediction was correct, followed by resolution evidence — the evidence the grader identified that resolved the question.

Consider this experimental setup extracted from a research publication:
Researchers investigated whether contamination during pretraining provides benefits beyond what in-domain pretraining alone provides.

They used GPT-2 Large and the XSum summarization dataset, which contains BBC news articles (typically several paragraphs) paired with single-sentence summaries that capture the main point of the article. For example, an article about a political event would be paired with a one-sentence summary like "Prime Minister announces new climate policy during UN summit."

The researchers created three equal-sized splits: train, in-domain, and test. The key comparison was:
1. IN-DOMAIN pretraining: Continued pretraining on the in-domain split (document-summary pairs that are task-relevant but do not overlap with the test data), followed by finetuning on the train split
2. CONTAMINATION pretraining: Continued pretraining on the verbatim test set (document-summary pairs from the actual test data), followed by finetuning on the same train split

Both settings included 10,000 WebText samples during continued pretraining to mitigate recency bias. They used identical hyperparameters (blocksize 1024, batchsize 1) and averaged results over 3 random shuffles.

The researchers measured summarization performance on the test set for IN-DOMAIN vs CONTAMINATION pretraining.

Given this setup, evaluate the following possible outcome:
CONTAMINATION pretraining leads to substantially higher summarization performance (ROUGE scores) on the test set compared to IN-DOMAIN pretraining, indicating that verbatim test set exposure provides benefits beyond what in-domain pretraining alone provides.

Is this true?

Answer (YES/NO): NO